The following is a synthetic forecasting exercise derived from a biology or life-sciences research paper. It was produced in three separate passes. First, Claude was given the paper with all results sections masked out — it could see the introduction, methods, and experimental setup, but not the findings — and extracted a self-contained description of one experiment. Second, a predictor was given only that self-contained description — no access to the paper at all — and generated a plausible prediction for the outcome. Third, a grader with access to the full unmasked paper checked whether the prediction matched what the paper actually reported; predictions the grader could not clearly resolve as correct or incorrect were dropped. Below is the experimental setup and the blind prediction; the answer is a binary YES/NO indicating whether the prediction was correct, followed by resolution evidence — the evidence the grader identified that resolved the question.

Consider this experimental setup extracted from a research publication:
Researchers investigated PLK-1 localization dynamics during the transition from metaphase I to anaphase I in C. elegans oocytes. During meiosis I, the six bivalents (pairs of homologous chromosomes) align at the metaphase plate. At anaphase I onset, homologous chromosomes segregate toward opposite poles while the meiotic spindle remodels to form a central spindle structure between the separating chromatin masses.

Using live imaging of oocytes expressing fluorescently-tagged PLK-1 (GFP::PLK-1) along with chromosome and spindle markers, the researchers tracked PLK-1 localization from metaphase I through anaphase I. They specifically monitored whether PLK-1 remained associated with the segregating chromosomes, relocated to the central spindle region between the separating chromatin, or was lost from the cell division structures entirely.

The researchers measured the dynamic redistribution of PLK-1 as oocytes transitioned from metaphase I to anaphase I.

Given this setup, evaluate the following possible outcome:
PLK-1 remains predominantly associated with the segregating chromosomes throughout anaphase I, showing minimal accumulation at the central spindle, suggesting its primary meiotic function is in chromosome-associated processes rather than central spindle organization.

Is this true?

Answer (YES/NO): NO